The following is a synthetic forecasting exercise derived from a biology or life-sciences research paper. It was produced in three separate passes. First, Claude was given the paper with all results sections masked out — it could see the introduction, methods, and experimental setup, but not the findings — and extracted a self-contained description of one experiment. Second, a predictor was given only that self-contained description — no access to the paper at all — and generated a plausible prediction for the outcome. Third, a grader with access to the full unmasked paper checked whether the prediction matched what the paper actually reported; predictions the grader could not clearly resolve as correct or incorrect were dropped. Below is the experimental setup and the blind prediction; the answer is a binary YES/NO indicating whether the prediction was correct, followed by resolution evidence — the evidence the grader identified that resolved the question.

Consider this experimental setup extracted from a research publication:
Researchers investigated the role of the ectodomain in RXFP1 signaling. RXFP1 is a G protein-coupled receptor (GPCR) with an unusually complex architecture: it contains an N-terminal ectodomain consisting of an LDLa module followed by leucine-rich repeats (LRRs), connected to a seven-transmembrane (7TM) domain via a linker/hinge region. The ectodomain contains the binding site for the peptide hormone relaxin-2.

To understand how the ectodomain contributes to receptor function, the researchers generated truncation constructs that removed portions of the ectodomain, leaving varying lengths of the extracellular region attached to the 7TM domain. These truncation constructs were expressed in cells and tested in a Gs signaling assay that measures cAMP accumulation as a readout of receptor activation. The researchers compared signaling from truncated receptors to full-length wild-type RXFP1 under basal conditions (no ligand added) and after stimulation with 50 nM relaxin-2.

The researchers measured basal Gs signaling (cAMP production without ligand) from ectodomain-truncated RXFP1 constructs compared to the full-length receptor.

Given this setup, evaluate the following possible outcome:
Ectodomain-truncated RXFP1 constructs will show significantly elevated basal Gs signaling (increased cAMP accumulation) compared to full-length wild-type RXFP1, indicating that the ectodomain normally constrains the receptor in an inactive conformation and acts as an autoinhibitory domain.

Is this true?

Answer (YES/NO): YES